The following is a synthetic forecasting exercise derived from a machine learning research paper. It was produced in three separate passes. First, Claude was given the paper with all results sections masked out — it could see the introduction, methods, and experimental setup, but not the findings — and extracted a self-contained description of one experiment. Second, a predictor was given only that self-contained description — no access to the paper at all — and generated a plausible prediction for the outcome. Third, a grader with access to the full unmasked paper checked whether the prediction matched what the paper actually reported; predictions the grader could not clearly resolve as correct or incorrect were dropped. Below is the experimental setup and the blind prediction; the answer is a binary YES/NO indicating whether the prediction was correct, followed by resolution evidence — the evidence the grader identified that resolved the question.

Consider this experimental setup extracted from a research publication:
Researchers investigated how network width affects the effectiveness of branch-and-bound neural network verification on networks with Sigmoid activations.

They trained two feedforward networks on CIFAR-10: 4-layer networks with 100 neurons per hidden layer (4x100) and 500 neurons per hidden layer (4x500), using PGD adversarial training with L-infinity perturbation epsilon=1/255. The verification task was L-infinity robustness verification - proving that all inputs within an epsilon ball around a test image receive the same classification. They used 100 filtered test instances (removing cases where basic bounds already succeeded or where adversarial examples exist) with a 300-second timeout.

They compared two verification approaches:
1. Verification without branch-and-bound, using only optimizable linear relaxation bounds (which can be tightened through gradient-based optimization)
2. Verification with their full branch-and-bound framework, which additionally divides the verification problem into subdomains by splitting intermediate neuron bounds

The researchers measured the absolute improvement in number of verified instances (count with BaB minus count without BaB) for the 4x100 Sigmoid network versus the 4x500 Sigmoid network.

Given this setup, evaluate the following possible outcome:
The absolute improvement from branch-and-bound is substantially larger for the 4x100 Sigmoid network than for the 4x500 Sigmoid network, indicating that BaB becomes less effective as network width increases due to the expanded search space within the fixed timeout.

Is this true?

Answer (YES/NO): YES